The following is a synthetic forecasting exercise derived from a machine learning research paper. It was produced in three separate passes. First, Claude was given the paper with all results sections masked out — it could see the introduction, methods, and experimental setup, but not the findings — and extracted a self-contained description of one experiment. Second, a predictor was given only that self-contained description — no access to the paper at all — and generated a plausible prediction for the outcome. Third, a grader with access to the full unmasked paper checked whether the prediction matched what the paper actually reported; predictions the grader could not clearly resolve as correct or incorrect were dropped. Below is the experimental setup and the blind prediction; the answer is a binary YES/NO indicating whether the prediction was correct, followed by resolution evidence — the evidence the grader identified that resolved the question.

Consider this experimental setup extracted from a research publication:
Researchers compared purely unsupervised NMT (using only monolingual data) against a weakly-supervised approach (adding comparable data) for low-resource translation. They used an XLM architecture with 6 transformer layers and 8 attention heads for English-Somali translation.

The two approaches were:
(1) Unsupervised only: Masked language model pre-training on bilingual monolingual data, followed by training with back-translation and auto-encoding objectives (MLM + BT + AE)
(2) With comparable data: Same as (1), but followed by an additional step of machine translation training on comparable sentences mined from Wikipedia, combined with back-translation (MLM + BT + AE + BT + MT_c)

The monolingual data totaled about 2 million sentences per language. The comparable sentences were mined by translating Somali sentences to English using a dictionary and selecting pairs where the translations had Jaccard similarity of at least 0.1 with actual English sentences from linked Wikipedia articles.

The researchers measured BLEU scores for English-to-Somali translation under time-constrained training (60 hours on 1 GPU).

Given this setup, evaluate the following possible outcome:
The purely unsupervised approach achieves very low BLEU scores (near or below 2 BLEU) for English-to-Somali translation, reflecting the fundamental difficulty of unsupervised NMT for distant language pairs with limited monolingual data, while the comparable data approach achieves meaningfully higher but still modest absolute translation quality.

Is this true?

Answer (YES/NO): NO